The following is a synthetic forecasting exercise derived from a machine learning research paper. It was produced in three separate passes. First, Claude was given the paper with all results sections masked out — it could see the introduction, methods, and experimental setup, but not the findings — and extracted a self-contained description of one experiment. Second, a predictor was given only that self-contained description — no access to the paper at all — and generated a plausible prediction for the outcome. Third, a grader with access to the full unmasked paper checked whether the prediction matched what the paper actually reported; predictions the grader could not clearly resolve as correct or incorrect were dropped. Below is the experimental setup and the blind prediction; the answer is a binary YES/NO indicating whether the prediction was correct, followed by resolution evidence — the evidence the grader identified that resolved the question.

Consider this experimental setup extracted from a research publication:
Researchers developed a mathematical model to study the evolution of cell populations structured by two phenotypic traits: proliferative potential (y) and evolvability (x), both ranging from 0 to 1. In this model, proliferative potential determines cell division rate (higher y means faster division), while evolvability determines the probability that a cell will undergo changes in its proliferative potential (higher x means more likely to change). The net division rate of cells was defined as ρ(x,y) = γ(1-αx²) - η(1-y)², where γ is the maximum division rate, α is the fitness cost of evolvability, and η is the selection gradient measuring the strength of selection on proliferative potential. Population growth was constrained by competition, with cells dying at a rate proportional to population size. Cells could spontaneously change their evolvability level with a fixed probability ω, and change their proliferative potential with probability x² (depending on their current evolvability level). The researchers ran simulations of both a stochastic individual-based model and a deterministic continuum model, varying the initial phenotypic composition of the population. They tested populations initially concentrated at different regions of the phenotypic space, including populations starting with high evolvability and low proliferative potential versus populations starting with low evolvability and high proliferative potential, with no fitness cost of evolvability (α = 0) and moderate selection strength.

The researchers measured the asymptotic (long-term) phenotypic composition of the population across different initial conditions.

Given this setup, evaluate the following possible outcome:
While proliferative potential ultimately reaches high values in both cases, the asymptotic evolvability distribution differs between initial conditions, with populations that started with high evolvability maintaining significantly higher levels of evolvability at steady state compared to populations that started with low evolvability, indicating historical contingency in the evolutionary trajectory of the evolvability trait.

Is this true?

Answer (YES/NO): NO